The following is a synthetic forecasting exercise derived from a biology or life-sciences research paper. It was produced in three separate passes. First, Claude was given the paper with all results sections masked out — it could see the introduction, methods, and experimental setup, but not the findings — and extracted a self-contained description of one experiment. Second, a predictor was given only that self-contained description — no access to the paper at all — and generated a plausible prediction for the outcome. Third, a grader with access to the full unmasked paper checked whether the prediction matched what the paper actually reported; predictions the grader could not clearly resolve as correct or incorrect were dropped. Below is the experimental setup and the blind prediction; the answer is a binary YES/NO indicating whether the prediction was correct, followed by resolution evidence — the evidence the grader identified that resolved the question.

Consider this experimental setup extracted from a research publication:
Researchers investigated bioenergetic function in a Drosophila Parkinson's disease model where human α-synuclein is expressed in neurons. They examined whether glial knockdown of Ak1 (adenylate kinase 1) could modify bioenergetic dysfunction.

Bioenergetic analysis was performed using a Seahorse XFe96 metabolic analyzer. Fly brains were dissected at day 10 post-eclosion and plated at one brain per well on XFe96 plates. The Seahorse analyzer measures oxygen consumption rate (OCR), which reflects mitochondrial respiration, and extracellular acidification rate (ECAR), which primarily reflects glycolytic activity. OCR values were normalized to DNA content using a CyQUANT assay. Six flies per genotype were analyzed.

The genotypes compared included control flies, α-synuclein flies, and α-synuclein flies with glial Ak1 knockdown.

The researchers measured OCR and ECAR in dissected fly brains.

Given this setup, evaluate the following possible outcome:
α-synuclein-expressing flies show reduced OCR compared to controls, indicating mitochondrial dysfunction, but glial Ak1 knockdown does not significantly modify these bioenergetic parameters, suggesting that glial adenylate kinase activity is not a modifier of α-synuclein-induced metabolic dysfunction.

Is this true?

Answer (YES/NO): NO